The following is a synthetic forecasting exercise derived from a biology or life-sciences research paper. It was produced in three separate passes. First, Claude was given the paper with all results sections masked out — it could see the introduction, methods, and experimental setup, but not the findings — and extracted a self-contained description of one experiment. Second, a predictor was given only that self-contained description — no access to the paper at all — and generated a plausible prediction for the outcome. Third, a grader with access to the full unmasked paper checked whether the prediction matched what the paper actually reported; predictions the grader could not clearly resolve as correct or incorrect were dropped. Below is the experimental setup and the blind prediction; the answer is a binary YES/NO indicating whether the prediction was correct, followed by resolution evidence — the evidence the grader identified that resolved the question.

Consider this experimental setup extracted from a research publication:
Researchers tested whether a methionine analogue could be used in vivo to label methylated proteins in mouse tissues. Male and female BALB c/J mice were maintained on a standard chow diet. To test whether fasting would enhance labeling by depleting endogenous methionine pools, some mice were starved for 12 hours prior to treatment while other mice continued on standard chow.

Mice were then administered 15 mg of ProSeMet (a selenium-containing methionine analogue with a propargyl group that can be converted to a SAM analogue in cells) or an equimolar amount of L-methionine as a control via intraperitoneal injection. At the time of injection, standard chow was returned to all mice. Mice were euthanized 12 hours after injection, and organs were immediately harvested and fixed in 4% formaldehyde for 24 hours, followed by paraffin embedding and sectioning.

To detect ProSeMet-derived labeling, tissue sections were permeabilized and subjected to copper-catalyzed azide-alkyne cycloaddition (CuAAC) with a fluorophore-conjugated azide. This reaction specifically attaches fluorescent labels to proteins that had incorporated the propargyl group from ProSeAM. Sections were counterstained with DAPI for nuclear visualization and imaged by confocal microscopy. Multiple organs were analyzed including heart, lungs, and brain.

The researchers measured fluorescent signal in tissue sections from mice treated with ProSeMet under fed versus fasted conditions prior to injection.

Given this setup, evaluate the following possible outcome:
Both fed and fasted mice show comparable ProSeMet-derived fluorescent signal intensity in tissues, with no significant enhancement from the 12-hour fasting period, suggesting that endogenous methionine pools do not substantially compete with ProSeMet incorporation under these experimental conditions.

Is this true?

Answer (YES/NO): YES